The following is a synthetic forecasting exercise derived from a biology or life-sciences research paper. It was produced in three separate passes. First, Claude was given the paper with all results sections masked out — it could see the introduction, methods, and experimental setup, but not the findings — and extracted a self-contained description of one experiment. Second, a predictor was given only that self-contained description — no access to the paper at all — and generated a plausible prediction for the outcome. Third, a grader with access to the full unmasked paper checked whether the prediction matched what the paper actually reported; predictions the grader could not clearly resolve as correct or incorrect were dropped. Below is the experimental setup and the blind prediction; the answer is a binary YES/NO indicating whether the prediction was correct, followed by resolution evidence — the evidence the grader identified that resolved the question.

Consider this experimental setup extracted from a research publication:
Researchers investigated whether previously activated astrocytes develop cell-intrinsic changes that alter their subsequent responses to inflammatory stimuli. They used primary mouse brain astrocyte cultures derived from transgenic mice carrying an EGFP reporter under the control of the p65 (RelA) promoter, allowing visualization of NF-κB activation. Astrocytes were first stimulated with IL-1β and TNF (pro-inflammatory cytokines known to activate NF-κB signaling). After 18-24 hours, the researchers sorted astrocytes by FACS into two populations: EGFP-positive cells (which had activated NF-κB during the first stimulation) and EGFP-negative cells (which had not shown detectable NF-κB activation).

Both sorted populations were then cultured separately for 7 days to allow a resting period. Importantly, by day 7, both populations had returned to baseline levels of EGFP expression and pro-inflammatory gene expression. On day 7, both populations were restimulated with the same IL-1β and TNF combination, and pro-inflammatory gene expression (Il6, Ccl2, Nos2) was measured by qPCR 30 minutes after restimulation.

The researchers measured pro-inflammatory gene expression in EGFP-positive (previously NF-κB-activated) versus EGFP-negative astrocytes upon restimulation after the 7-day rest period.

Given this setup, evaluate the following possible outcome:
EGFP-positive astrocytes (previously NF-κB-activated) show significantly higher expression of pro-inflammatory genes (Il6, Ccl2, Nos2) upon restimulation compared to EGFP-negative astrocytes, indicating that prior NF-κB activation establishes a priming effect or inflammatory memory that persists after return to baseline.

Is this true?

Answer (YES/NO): YES